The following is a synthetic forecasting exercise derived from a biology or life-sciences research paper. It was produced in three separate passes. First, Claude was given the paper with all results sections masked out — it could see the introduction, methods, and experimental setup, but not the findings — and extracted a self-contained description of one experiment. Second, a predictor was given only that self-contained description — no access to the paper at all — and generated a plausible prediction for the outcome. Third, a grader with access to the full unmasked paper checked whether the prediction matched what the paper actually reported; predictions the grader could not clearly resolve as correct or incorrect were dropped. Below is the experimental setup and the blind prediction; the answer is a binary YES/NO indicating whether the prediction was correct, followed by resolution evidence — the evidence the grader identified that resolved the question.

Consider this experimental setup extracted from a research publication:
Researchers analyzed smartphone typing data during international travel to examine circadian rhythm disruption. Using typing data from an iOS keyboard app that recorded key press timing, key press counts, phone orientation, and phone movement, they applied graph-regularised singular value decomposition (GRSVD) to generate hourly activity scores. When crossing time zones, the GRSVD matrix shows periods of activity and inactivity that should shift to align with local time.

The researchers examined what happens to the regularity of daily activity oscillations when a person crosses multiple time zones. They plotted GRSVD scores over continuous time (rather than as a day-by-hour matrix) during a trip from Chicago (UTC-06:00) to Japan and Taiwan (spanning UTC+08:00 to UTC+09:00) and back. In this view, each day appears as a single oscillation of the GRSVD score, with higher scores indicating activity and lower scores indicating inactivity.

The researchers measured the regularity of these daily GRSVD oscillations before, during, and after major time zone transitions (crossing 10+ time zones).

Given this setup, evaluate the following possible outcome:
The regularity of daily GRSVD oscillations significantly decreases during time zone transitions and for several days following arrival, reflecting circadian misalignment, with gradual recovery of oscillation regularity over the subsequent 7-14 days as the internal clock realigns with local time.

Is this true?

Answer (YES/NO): NO